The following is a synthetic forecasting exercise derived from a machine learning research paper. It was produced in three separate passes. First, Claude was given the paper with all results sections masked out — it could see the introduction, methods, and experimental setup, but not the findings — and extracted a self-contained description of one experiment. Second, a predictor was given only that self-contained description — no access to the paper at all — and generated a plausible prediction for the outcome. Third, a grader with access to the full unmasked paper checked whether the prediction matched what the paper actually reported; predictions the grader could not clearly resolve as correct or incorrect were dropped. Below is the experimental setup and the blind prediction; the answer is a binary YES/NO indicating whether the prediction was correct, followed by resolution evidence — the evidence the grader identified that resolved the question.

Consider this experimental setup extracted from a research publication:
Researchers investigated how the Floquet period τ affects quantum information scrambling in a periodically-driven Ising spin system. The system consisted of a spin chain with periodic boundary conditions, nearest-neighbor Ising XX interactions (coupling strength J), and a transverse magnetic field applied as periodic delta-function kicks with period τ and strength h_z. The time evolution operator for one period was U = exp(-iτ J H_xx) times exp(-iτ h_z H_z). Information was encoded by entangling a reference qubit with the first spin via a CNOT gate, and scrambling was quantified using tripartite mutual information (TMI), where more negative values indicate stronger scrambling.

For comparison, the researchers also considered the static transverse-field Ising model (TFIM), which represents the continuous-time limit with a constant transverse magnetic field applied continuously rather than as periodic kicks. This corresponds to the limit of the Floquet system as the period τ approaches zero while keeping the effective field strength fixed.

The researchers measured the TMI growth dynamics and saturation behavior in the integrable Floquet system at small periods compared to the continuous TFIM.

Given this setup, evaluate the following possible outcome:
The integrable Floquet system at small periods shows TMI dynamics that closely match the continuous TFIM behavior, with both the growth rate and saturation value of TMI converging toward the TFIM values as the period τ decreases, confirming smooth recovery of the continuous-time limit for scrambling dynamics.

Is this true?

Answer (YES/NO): YES